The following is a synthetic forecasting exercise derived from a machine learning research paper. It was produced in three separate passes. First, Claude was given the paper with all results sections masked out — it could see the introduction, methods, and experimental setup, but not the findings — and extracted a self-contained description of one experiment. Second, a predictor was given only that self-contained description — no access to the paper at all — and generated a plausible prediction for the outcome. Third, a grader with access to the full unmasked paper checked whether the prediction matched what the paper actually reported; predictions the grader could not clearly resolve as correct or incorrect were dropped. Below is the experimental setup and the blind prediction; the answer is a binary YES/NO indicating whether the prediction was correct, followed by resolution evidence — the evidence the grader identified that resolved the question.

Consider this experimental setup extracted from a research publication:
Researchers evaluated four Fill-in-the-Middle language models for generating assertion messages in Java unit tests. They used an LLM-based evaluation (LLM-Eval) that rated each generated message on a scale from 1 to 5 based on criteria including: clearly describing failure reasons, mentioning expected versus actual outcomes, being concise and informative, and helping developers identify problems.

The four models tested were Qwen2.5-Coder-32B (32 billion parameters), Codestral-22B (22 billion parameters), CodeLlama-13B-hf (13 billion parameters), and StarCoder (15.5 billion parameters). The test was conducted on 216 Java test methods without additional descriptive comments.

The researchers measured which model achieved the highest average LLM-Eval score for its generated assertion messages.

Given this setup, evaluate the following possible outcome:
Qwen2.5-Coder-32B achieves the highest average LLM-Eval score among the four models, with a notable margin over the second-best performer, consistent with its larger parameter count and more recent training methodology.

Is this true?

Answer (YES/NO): NO